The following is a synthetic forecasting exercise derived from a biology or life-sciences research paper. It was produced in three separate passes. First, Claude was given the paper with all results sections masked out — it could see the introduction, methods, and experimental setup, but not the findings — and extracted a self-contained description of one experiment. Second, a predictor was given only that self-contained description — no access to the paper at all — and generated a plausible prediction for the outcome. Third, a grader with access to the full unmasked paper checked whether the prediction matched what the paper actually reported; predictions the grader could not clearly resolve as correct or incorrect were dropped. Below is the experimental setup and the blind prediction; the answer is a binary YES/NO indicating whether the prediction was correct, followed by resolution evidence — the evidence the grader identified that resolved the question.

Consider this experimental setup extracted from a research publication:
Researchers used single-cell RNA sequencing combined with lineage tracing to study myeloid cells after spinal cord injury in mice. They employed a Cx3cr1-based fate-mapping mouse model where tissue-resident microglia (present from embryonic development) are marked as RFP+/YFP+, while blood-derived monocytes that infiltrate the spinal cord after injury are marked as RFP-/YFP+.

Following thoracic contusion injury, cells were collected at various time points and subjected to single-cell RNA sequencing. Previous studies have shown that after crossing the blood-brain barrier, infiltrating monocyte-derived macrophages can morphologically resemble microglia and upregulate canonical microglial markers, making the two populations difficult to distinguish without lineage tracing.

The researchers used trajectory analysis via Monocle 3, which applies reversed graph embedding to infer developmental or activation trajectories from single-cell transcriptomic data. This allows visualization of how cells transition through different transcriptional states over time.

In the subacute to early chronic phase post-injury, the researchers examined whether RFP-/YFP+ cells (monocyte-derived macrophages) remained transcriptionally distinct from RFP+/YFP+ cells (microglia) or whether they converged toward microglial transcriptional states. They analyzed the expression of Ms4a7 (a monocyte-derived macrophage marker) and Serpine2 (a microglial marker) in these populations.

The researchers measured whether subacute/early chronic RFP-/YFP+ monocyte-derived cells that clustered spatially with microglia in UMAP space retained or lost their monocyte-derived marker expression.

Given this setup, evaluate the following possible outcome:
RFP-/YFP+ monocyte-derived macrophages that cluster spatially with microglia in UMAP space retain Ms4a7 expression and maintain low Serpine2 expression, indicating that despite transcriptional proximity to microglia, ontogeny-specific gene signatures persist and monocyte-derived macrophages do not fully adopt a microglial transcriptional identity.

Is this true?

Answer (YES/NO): YES